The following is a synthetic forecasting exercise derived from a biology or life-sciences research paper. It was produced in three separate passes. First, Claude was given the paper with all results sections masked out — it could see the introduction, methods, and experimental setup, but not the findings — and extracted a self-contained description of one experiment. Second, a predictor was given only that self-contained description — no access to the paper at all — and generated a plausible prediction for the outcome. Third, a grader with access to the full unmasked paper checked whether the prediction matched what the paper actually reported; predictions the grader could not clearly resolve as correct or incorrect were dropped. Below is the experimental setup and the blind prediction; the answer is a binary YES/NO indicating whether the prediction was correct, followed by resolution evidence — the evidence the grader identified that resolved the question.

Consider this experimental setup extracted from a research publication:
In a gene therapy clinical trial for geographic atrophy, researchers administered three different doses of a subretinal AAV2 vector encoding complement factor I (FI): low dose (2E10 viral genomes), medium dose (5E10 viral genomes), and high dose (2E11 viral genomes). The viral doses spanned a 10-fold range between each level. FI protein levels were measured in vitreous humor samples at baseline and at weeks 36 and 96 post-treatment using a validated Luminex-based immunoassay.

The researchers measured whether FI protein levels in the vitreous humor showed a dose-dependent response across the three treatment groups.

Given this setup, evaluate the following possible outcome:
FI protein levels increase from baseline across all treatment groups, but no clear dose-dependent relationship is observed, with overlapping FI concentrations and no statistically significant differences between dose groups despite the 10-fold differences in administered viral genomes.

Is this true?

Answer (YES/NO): YES